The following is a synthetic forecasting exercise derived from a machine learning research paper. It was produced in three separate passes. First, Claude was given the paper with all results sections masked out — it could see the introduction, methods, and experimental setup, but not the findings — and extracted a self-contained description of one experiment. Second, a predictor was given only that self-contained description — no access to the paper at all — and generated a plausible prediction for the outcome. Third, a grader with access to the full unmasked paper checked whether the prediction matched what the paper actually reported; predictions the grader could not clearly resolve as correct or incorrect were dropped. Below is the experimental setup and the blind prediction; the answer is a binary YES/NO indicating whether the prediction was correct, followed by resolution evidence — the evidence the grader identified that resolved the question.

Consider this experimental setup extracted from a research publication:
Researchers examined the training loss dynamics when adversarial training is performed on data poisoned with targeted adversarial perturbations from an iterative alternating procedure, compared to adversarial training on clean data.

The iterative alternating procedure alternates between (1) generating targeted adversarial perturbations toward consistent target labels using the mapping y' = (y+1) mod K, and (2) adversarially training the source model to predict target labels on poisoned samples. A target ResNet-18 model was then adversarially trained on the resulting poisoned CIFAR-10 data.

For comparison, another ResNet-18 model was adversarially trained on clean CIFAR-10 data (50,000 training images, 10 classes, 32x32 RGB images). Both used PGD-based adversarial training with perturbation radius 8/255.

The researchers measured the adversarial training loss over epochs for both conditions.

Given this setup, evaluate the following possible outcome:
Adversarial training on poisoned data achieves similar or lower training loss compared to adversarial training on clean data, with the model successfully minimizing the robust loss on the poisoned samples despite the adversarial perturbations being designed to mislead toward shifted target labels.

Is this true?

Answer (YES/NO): YES